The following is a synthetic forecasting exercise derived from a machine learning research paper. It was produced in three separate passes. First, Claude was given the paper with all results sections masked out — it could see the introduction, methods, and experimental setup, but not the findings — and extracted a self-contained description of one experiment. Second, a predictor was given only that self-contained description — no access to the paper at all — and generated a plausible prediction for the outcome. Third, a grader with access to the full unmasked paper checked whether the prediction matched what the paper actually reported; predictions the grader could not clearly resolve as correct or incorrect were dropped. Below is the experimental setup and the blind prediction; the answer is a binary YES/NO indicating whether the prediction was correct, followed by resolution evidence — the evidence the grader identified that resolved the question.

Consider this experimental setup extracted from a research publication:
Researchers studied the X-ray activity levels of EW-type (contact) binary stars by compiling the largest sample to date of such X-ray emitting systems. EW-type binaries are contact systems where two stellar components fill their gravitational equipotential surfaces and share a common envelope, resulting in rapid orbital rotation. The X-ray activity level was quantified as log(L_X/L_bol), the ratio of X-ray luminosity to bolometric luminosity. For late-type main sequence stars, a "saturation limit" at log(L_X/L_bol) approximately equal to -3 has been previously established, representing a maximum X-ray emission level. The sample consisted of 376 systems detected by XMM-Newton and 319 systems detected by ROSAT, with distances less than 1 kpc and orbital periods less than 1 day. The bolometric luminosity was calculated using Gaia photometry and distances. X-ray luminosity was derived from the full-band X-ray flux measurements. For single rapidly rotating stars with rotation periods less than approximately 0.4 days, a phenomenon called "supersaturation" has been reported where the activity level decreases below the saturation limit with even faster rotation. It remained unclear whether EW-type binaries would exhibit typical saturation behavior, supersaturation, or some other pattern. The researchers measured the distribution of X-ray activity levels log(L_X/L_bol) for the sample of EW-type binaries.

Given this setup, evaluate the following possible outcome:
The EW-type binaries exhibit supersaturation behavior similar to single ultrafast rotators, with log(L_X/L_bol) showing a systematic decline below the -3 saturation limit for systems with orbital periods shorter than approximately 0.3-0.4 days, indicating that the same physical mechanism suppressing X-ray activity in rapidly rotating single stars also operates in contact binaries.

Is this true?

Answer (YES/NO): NO